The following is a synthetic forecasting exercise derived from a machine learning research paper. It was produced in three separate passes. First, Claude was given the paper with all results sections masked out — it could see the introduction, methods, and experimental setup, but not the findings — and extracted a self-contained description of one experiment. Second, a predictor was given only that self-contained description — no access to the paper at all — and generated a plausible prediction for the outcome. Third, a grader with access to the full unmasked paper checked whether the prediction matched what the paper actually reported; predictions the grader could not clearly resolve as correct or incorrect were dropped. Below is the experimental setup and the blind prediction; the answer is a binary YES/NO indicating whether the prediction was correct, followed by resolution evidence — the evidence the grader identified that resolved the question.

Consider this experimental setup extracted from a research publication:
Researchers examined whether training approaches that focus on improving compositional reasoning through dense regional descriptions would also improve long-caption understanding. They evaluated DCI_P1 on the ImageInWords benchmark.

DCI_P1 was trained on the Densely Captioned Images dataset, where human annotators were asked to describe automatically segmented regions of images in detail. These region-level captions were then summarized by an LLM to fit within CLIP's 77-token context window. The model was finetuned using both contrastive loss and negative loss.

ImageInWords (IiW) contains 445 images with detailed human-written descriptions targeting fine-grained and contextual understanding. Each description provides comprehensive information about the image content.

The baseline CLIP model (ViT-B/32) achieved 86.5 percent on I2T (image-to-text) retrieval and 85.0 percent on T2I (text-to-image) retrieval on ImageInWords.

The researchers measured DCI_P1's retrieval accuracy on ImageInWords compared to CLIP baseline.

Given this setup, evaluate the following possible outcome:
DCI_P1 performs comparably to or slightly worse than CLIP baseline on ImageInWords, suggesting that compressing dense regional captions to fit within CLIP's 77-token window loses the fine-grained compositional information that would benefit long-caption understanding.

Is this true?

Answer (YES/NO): NO